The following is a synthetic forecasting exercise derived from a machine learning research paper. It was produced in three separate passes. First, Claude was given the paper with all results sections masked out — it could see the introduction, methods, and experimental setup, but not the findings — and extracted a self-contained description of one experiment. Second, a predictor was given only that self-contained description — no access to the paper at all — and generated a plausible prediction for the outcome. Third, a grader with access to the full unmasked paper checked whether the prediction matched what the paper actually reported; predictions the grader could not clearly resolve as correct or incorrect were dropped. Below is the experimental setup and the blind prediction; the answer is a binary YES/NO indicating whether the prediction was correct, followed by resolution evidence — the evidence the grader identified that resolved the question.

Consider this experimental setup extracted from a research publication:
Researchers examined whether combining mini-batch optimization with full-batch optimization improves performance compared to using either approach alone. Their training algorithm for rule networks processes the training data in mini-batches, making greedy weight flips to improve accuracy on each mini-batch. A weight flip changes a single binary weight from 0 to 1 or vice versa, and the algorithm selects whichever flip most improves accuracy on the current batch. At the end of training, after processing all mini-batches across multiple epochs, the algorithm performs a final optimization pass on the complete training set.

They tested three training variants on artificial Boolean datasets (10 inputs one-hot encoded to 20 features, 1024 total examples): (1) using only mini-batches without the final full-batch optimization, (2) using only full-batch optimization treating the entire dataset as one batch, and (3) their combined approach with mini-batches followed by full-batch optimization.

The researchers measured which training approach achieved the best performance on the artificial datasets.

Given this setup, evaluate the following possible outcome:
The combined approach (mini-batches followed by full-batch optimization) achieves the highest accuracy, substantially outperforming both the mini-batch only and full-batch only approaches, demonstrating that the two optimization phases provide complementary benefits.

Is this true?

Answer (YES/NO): NO